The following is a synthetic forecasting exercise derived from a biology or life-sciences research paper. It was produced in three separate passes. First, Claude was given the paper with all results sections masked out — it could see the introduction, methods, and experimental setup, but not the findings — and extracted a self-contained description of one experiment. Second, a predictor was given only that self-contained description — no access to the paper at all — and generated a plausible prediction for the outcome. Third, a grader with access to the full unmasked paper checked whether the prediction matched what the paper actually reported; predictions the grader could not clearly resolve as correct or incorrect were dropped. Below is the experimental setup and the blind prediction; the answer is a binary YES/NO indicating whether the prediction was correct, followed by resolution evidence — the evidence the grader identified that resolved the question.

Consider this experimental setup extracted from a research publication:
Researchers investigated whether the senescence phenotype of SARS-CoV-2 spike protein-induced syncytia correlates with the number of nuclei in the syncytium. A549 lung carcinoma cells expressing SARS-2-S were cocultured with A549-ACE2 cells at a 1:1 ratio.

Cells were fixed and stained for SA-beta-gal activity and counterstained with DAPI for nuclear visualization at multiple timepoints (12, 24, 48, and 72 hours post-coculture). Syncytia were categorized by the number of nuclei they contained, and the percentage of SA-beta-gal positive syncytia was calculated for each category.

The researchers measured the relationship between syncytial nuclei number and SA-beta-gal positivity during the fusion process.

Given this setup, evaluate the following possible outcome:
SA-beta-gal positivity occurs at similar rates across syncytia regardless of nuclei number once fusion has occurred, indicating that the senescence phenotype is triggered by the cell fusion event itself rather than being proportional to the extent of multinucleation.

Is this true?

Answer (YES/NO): NO